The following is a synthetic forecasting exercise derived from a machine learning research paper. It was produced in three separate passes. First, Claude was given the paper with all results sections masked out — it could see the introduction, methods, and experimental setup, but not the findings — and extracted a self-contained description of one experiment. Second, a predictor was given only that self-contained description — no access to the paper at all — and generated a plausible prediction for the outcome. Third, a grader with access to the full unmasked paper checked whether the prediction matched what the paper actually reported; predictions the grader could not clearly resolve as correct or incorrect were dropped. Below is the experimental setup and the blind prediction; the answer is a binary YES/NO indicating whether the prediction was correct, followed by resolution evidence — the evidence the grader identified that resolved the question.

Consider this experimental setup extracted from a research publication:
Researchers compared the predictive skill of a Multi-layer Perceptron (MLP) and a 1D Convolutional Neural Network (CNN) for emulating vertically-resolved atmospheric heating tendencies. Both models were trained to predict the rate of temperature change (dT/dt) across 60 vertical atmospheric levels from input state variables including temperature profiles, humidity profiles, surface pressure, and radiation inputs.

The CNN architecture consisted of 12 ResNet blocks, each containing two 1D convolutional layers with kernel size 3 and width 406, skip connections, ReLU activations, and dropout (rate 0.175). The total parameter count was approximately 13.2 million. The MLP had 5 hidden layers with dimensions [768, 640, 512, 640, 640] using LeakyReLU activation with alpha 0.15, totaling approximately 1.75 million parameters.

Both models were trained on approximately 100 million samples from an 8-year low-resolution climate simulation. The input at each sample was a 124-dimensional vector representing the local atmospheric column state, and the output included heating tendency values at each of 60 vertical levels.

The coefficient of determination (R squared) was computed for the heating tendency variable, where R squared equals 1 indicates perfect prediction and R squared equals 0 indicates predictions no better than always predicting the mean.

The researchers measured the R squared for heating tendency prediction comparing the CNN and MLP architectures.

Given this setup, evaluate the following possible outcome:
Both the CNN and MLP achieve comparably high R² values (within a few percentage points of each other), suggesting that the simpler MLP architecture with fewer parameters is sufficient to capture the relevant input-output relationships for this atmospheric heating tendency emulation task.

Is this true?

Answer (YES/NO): NO